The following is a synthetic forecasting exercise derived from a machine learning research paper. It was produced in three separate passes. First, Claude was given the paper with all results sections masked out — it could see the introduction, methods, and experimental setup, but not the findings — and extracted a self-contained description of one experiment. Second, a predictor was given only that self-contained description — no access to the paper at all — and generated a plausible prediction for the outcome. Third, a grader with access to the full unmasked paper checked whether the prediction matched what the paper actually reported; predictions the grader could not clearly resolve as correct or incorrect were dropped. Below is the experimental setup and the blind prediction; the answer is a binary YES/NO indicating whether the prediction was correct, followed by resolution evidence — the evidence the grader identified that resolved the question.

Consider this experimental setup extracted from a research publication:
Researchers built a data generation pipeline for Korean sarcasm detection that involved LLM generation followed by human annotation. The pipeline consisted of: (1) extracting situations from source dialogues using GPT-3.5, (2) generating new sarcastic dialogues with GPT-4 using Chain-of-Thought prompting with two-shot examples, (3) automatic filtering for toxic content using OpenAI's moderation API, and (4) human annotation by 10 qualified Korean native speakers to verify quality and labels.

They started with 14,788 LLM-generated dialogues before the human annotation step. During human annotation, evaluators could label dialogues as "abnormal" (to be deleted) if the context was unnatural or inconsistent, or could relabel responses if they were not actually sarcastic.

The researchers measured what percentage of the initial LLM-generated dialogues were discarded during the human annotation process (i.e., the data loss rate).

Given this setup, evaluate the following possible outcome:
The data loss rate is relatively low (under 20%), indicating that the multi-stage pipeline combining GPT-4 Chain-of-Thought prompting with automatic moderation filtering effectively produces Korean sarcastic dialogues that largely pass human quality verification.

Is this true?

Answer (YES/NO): YES